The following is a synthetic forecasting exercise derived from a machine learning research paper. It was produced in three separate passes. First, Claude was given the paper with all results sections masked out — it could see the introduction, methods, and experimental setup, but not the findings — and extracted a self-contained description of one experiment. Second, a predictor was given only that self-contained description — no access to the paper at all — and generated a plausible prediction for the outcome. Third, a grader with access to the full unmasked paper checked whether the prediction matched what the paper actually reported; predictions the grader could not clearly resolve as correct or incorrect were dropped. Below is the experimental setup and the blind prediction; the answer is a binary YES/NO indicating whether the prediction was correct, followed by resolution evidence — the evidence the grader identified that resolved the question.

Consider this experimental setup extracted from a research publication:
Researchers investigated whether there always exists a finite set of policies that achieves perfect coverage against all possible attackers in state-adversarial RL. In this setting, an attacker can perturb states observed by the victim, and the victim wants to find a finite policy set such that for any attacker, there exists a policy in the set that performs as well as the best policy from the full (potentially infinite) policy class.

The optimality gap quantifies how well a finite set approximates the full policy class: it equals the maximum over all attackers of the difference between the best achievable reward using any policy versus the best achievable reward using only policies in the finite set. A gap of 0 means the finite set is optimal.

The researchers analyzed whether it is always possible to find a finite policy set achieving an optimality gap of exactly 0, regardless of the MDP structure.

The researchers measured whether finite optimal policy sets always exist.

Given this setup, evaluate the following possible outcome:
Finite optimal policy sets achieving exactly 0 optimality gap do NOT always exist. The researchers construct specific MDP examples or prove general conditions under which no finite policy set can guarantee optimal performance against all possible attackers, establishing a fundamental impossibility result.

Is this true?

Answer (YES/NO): NO